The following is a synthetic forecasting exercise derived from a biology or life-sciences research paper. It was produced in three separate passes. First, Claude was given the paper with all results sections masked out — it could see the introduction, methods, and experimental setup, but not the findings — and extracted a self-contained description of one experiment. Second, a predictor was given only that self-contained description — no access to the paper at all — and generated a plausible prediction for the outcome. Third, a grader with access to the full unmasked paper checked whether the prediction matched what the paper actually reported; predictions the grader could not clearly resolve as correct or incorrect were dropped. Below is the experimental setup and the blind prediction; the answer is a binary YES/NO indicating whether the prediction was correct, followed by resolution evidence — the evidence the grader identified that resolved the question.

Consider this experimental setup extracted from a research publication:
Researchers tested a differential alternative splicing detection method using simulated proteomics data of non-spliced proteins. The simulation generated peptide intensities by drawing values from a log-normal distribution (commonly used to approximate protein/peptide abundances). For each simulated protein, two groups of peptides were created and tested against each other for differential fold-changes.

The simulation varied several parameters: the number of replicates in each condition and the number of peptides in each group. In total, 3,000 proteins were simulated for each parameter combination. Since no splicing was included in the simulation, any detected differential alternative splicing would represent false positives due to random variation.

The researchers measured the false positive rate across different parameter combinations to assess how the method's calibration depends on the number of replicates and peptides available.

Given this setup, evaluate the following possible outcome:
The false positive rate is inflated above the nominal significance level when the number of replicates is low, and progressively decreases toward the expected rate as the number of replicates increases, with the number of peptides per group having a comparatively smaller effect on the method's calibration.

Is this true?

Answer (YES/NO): NO